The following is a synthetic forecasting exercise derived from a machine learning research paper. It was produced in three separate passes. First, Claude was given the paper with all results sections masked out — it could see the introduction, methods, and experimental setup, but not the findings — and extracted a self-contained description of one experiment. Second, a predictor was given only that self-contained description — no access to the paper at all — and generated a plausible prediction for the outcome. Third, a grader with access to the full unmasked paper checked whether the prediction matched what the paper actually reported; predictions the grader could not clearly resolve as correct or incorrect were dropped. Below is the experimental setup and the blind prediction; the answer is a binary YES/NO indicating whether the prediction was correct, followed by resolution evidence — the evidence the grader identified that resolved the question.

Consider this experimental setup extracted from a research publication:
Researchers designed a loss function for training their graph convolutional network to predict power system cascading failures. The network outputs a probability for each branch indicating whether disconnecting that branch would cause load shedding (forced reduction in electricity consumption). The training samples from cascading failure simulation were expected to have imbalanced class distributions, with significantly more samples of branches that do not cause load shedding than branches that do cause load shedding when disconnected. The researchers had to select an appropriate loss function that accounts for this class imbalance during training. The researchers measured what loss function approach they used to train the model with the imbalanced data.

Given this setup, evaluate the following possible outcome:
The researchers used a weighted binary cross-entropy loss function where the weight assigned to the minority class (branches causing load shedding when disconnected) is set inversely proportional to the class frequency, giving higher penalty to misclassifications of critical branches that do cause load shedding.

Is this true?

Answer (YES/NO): NO